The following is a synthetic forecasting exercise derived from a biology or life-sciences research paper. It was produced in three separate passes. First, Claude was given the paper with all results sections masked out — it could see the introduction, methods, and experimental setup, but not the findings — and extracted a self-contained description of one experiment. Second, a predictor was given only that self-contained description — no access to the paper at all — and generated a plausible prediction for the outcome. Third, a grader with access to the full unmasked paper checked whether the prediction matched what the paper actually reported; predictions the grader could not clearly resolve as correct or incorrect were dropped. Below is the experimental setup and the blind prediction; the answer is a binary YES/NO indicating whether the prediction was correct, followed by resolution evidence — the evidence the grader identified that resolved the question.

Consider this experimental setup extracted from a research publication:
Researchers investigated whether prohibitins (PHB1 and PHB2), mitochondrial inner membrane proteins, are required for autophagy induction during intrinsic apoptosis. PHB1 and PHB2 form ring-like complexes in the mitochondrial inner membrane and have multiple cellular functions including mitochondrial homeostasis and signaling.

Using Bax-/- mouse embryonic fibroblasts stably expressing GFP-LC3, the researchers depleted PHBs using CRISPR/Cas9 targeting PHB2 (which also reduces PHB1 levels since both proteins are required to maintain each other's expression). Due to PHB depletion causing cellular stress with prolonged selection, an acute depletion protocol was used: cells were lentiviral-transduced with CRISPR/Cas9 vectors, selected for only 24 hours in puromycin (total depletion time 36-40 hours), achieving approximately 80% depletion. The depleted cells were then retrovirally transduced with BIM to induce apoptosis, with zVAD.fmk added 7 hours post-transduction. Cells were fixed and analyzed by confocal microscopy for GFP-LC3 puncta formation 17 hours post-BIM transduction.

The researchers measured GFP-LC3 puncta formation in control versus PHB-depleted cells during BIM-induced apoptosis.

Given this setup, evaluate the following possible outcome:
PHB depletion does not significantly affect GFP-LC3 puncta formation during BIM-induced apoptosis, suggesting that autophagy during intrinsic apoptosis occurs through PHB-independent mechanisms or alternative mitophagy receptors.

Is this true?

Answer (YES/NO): NO